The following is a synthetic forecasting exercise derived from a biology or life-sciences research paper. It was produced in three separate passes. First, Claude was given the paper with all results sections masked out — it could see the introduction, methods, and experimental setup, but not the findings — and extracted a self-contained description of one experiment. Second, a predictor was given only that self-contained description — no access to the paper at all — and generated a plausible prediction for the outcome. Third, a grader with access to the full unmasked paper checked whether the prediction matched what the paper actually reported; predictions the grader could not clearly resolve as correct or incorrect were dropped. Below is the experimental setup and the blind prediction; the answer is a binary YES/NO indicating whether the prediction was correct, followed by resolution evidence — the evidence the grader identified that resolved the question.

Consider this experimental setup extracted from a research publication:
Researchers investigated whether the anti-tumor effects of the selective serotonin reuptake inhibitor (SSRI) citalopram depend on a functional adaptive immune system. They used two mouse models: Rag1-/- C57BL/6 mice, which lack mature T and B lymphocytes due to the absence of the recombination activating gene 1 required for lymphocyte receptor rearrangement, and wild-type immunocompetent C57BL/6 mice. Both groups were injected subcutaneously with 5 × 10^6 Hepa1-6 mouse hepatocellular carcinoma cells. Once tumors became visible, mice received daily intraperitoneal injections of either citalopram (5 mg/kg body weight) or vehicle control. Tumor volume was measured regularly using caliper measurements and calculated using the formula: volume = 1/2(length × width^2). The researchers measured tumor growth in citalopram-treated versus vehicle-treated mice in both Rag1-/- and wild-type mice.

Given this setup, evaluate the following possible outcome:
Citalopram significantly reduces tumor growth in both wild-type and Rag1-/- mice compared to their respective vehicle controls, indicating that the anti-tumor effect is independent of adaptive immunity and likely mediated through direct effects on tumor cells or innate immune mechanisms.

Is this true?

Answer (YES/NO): NO